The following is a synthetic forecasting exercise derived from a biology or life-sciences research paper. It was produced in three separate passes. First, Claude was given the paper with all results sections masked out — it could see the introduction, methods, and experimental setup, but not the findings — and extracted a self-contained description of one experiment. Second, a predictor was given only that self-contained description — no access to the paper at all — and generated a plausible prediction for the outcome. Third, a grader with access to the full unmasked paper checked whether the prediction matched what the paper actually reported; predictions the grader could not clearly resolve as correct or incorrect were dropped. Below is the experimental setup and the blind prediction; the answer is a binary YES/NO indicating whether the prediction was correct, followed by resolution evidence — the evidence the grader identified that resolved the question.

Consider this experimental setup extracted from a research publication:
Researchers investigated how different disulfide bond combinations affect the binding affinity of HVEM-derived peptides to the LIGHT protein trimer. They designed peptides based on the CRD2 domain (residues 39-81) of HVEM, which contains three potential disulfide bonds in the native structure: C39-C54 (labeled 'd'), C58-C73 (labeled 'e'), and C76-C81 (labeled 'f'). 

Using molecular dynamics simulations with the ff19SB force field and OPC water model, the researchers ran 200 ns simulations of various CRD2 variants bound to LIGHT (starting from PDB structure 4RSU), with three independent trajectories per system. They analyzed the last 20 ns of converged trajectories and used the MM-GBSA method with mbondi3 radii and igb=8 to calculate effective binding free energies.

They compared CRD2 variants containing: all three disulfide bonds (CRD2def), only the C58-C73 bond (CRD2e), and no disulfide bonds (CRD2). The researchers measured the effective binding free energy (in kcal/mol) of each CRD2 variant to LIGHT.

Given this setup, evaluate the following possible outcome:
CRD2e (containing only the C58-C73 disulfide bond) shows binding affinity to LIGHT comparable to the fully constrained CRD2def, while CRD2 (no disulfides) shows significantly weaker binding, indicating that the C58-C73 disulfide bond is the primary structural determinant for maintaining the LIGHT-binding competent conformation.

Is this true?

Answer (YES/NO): NO